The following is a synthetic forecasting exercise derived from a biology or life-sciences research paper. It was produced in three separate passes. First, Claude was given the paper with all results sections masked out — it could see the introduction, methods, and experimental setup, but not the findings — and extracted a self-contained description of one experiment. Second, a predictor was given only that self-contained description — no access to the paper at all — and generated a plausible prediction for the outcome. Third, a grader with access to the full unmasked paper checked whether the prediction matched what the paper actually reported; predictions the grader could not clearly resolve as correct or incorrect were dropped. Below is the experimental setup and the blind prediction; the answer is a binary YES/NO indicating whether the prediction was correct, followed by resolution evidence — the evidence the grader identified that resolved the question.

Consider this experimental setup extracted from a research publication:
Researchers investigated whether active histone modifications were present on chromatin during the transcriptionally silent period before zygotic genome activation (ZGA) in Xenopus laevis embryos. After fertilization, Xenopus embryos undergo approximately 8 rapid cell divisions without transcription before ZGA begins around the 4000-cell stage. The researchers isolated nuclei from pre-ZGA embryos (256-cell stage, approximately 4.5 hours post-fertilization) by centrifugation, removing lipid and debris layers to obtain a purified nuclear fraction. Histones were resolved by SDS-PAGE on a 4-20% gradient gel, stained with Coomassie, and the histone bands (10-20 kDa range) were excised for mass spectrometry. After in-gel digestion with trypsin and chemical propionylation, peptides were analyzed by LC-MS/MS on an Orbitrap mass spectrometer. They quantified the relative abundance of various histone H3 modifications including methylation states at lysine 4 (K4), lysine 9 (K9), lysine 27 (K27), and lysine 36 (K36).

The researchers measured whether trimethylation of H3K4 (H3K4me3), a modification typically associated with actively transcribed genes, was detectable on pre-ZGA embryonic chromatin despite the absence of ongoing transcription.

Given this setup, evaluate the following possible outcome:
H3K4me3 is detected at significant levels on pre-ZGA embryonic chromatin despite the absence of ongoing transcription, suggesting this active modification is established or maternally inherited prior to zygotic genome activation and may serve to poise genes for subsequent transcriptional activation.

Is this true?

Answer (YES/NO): YES